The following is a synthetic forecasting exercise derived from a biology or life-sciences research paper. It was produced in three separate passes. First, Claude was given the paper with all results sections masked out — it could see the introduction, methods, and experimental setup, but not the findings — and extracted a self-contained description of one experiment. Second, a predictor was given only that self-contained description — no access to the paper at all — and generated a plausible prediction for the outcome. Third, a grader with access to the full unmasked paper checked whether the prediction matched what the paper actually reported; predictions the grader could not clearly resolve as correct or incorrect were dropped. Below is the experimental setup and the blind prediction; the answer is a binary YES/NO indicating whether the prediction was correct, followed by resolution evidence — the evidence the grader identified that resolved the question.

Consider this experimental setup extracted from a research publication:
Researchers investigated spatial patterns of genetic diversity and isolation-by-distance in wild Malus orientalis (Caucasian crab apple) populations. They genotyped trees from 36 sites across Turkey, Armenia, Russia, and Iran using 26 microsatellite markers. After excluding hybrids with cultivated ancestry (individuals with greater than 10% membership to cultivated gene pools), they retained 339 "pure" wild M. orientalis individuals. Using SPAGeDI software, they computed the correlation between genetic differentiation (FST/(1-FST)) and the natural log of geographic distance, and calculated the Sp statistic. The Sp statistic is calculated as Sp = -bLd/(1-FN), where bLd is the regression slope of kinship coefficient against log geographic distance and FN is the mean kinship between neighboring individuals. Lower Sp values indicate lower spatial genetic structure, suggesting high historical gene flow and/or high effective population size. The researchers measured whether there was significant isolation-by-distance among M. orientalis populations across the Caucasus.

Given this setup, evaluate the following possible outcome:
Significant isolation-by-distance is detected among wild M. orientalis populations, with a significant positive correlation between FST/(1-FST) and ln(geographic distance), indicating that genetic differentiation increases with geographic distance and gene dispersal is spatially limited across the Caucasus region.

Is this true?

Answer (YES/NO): NO